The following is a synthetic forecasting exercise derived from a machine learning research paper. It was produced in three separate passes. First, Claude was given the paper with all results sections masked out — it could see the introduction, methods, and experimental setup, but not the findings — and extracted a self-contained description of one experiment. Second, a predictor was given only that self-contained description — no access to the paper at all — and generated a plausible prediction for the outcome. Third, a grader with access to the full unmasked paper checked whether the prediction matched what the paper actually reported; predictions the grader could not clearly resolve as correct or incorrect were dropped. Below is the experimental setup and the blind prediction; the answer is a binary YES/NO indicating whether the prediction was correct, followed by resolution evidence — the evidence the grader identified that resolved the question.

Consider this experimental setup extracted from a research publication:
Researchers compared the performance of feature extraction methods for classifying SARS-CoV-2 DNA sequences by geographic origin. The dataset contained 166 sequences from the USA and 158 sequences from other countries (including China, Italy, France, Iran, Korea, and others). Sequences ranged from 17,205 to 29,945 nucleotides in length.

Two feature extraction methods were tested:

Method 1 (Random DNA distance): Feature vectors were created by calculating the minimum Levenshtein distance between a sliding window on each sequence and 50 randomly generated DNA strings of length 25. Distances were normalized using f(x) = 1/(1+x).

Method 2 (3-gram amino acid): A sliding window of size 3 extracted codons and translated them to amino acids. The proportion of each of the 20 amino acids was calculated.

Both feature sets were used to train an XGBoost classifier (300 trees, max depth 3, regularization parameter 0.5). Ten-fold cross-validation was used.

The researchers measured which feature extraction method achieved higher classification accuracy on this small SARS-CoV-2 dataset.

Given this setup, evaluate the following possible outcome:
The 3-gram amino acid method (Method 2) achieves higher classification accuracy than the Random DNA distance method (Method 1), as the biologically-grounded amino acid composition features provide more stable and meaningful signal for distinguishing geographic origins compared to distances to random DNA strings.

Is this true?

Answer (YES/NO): NO